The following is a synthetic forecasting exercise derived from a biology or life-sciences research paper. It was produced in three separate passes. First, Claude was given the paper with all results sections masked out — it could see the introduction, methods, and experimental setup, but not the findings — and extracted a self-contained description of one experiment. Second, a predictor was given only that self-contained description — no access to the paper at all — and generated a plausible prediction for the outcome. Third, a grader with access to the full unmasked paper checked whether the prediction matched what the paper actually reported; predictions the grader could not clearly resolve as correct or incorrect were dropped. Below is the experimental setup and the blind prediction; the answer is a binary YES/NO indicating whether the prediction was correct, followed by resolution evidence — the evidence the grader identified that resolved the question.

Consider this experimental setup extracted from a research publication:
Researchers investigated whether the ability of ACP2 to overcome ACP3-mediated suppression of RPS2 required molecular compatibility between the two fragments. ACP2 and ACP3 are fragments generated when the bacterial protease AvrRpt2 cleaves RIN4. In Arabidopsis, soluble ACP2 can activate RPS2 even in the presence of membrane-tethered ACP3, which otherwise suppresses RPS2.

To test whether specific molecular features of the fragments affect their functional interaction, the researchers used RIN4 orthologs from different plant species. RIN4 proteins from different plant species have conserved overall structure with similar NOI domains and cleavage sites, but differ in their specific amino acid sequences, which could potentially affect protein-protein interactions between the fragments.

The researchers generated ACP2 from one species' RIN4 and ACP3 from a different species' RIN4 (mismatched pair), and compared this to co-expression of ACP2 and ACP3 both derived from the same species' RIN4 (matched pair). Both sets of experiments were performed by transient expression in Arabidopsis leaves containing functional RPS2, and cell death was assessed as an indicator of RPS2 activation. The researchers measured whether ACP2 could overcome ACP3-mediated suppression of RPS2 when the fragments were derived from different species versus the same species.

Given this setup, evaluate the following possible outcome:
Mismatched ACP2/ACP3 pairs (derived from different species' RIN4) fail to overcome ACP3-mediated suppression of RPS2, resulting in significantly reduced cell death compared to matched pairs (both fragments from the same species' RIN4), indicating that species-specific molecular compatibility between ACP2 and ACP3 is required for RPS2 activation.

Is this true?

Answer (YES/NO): YES